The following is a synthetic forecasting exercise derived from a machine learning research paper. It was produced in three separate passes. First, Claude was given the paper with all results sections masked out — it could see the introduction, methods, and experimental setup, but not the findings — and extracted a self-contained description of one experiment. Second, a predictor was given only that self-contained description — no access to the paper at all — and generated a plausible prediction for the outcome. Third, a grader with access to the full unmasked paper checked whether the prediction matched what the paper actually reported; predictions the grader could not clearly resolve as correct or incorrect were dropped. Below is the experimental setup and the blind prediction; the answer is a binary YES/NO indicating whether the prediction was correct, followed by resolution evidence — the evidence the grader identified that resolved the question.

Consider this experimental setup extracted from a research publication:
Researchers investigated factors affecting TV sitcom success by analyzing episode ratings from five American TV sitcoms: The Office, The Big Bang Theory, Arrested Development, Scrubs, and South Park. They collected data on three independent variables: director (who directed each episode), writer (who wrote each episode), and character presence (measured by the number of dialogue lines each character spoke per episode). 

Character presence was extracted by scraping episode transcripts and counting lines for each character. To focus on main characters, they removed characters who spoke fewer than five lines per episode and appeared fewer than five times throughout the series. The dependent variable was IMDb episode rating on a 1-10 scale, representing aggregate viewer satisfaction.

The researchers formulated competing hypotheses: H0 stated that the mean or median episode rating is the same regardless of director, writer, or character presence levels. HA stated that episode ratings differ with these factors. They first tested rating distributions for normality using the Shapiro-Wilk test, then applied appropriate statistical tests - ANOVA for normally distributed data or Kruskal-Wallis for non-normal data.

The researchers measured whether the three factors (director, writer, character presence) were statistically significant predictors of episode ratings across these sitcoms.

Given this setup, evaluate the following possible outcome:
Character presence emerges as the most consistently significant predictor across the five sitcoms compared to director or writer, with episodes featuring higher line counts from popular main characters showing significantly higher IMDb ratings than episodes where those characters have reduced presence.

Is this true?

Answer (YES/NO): NO